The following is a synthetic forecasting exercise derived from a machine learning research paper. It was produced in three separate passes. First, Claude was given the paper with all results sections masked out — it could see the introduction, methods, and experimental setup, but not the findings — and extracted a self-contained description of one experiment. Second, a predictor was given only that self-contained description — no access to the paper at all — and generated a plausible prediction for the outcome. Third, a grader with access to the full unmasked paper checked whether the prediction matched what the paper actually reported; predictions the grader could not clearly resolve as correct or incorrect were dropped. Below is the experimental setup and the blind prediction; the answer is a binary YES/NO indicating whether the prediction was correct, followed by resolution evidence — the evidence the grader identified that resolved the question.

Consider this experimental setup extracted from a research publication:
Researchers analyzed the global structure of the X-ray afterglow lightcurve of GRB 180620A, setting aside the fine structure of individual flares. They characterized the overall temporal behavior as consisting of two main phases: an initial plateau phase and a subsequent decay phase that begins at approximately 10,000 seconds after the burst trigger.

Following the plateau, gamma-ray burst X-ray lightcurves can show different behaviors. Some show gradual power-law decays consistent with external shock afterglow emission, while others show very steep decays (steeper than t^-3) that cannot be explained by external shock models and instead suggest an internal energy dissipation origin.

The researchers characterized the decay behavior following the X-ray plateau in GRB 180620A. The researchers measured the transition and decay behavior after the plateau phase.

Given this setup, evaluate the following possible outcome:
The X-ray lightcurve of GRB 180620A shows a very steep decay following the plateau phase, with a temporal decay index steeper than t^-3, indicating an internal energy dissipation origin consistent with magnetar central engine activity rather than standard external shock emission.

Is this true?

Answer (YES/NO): YES